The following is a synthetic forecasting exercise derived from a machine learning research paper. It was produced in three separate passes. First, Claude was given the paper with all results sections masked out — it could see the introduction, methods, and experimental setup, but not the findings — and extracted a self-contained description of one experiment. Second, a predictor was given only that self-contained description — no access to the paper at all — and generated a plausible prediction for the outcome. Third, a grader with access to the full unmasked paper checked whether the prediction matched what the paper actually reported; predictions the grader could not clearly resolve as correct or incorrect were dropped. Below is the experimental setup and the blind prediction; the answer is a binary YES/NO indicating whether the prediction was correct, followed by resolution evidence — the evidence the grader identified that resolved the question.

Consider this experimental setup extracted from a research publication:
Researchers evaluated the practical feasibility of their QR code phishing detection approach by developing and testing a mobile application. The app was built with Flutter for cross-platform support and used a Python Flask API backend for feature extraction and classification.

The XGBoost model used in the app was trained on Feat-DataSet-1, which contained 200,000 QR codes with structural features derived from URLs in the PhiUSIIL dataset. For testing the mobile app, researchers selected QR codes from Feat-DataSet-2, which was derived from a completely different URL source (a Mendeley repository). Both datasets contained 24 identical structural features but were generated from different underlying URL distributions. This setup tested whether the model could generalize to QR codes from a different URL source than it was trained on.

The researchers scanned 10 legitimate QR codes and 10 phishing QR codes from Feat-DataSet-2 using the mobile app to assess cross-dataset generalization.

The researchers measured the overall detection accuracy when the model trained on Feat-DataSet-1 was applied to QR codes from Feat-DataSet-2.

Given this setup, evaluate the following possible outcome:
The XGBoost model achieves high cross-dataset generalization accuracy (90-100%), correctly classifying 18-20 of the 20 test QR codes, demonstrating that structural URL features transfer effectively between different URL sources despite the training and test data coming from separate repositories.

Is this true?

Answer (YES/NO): YES